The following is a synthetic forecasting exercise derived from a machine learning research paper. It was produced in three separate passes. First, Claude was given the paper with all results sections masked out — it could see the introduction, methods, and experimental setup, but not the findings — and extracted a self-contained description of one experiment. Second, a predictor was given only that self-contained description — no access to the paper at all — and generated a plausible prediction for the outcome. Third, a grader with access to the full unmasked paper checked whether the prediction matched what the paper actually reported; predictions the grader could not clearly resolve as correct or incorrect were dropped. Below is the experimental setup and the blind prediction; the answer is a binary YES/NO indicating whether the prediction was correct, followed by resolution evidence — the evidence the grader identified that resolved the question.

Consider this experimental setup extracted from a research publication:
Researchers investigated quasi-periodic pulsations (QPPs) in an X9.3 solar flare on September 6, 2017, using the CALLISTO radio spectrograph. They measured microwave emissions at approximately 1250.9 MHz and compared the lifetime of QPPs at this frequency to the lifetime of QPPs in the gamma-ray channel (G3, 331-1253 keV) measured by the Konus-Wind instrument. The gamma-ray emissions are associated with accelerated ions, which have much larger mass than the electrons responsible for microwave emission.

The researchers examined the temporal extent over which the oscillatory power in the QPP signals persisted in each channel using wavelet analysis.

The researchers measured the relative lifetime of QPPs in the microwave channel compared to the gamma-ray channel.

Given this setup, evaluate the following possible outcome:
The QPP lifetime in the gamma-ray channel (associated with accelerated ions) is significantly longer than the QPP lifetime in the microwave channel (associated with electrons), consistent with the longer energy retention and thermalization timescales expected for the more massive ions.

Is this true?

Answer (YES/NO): NO